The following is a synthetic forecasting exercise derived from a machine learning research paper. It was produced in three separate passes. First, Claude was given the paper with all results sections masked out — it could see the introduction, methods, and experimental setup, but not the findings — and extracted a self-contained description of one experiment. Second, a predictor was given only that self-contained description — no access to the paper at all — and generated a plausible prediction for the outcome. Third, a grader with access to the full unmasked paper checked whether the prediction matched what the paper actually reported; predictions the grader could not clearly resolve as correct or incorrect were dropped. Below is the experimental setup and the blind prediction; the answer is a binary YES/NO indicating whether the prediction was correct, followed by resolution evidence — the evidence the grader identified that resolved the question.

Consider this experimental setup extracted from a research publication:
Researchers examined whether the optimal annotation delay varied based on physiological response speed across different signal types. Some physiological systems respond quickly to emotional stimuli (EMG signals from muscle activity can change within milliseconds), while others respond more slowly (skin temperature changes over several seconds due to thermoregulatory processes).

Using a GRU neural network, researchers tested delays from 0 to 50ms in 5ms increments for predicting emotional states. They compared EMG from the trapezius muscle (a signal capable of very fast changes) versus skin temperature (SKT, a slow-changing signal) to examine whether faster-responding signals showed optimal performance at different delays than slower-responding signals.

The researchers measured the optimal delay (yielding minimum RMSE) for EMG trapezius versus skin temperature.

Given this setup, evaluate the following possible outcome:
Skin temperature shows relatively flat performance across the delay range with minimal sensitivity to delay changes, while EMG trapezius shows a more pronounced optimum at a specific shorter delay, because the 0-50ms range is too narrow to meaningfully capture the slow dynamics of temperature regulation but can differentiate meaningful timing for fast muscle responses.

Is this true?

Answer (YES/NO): NO